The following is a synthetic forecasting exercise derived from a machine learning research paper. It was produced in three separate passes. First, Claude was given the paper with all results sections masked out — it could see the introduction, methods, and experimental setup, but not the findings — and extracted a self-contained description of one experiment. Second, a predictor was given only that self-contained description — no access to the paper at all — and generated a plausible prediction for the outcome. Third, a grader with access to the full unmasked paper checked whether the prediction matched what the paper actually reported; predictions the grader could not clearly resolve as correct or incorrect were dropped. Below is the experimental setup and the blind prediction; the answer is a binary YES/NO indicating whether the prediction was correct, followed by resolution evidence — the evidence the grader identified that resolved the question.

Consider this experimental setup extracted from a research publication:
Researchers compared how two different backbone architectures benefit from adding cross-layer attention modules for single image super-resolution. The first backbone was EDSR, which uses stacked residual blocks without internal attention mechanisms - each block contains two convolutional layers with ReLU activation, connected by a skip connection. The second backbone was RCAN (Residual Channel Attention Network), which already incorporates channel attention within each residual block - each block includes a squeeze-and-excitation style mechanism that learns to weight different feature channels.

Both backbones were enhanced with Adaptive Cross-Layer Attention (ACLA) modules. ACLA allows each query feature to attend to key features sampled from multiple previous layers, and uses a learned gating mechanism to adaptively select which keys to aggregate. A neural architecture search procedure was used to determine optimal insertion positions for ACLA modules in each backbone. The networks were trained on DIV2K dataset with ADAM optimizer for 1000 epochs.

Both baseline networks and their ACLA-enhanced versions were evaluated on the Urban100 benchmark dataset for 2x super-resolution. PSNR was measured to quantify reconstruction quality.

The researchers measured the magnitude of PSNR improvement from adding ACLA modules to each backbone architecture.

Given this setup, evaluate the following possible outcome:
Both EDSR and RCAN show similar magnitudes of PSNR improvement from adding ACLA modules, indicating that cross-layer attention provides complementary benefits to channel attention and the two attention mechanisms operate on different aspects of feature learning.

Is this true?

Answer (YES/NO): NO